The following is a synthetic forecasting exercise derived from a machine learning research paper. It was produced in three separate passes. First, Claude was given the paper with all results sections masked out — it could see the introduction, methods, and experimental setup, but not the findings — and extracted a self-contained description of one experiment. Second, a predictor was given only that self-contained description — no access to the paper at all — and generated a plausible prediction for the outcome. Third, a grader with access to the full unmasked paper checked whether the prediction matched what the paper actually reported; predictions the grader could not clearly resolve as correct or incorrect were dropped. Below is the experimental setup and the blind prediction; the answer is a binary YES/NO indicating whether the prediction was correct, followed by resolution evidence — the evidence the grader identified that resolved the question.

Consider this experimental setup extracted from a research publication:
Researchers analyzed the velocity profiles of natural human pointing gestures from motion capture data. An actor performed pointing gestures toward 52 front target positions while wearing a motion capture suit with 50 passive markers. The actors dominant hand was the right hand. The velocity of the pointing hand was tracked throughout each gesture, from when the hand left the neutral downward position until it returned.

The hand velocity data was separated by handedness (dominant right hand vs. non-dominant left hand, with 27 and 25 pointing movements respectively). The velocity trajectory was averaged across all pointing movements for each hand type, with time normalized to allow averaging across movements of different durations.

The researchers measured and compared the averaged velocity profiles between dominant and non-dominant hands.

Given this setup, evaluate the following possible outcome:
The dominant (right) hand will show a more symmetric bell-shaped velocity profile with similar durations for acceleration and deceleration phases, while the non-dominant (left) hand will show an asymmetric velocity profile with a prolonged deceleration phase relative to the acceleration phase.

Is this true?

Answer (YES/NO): NO